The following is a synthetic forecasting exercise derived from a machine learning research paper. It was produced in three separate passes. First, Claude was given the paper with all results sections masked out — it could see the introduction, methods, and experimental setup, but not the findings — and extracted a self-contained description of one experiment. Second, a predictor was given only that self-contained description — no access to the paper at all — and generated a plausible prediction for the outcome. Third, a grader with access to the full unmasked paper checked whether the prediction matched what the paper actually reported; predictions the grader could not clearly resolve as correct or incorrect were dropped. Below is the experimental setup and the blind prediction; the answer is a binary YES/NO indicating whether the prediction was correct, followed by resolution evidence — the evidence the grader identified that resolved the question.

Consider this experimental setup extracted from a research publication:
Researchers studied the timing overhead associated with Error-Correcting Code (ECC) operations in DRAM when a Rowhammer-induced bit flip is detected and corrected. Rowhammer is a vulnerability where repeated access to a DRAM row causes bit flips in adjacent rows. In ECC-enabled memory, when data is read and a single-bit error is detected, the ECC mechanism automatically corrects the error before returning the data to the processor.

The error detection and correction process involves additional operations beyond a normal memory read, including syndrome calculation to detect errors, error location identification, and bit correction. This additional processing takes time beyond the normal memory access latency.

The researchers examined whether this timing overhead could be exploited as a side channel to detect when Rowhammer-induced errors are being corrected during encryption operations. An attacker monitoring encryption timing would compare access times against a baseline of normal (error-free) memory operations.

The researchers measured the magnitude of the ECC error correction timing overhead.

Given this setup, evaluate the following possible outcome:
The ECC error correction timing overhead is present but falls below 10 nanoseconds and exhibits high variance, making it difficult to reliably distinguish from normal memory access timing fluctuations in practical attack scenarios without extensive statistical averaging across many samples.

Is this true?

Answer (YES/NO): NO